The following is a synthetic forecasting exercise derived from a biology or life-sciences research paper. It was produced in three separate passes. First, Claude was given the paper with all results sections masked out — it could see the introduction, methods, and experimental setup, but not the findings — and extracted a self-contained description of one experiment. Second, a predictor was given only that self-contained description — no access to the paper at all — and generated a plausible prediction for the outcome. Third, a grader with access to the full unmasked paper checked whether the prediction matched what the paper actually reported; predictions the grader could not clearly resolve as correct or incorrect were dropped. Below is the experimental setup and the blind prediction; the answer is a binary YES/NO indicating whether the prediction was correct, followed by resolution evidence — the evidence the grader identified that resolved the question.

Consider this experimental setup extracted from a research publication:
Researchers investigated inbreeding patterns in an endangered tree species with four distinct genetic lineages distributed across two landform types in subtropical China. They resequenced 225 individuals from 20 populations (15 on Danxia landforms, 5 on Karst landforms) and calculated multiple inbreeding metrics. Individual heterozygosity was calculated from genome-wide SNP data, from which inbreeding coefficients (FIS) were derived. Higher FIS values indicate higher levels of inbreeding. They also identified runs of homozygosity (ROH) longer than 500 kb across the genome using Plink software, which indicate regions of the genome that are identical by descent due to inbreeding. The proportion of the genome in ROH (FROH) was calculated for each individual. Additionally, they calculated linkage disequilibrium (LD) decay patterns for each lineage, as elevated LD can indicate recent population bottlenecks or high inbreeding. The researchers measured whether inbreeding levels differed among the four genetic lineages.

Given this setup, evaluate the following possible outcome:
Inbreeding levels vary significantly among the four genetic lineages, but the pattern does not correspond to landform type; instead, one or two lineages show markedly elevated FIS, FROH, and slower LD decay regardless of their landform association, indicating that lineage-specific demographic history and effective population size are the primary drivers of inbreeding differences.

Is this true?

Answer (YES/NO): YES